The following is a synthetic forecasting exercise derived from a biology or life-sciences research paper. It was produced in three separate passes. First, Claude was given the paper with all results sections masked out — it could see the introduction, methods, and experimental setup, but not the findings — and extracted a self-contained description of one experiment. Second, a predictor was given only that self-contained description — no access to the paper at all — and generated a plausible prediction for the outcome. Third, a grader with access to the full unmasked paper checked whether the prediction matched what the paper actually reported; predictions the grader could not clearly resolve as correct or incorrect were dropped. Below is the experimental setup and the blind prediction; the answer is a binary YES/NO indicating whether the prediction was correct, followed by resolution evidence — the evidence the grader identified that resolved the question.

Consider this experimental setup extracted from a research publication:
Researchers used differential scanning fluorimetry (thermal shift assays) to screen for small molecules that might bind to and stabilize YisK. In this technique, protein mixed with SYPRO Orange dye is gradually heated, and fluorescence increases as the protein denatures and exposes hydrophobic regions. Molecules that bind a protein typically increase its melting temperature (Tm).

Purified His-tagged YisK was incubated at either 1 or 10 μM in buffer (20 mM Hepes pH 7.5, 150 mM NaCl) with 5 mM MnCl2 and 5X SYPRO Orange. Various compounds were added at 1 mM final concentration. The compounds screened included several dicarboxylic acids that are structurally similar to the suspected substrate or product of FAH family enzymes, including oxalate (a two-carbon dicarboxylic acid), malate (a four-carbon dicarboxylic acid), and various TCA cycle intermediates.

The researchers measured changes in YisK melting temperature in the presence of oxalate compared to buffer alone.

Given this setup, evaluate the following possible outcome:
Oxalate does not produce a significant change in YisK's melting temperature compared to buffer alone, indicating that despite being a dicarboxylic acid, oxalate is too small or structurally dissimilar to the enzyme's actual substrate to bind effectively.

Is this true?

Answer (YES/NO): NO